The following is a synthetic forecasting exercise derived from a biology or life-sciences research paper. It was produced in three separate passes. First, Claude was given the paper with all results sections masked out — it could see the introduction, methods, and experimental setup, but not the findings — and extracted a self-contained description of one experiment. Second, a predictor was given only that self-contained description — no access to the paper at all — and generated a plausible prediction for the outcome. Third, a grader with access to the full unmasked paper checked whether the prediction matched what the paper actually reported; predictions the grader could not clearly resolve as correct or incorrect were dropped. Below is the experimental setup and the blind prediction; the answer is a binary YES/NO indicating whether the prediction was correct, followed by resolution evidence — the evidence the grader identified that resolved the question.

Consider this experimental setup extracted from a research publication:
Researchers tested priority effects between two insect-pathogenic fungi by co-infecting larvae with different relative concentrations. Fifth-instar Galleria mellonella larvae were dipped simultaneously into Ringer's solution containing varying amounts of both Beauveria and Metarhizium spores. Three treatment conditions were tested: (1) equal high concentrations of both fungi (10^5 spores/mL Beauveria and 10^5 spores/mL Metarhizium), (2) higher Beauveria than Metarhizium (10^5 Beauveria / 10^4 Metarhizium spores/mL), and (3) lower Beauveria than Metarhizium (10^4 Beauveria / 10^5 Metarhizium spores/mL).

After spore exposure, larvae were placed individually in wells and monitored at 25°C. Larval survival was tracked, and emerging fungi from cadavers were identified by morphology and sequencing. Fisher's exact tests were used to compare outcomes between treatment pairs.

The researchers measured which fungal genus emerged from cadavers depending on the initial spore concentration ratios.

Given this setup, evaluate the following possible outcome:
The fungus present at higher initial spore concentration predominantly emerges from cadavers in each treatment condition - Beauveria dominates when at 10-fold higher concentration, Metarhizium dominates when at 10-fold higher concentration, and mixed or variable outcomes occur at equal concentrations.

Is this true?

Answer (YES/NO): YES